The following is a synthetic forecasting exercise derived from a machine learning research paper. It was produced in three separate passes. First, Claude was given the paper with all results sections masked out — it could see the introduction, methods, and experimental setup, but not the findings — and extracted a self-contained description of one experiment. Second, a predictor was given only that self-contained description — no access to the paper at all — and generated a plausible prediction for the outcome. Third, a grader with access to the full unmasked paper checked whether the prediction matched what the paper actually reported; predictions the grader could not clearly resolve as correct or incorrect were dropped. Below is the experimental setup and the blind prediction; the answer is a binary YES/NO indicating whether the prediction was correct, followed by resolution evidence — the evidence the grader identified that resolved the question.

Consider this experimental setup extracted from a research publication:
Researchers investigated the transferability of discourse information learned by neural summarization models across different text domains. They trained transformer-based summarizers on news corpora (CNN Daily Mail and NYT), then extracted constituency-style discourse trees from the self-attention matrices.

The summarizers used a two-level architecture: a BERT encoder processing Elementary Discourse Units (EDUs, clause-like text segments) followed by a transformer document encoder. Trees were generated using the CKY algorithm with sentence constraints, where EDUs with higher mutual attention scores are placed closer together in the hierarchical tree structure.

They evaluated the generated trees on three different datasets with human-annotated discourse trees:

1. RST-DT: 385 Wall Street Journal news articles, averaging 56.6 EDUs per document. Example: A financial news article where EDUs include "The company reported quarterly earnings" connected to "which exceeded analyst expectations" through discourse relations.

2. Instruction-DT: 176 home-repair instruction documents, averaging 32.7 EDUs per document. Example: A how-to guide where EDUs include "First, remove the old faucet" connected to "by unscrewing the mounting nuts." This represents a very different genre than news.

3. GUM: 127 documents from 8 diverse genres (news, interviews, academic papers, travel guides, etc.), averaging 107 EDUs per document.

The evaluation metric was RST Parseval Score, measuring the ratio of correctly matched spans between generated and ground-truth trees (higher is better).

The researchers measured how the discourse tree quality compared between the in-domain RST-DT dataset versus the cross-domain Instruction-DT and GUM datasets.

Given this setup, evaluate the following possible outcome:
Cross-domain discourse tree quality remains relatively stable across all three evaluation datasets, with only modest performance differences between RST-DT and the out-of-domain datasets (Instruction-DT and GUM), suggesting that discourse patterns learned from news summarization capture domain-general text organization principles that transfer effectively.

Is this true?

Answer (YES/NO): YES